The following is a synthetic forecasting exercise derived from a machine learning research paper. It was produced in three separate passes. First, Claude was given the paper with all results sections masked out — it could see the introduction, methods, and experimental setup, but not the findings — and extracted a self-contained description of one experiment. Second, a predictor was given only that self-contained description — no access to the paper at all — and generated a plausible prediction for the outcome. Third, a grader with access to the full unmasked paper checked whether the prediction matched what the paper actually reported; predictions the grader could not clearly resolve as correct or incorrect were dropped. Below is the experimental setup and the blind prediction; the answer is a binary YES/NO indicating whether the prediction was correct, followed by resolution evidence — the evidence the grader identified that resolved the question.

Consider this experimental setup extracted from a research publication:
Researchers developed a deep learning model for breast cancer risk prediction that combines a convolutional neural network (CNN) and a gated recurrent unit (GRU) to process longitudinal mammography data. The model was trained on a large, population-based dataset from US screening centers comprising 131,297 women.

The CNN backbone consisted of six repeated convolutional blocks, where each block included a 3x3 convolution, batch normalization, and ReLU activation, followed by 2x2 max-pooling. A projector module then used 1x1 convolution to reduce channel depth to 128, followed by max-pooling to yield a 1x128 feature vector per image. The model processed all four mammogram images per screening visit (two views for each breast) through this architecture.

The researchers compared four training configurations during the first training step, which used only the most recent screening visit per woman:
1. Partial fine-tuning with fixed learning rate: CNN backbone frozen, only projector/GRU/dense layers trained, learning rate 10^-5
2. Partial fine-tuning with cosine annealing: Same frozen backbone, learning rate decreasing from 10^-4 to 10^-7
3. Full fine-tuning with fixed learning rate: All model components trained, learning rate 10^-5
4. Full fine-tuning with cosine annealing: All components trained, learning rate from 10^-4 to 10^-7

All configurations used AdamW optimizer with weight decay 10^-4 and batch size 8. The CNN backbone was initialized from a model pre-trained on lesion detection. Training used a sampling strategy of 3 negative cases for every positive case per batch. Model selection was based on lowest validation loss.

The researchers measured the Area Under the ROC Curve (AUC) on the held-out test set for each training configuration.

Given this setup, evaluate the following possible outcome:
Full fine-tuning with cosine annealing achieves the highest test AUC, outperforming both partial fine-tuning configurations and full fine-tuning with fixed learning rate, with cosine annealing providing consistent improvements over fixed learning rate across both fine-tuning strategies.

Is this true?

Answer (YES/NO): NO